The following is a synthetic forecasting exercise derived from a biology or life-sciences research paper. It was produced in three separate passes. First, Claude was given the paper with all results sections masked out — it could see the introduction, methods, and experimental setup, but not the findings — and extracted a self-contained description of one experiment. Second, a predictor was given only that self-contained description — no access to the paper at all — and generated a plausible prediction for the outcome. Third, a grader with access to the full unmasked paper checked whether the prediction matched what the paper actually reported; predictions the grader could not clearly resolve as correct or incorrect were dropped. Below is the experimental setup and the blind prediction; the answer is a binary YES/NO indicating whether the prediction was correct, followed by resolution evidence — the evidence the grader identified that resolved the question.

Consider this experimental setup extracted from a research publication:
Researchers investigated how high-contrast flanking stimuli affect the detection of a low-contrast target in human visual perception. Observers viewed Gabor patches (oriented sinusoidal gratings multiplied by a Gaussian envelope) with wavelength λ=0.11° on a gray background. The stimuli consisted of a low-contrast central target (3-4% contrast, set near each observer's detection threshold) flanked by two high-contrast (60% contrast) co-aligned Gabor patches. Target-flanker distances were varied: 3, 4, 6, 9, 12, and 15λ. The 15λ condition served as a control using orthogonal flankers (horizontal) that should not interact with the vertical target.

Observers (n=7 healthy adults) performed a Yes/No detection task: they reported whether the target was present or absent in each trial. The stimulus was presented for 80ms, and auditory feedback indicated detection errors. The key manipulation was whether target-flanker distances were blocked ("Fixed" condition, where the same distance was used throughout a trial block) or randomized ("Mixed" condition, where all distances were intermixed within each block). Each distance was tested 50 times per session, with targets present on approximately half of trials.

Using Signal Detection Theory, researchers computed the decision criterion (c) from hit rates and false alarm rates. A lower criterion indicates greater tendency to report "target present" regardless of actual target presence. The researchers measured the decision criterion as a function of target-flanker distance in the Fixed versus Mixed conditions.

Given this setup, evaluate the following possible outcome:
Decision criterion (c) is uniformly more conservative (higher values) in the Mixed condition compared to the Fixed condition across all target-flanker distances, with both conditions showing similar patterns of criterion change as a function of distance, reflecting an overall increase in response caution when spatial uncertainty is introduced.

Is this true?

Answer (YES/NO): NO